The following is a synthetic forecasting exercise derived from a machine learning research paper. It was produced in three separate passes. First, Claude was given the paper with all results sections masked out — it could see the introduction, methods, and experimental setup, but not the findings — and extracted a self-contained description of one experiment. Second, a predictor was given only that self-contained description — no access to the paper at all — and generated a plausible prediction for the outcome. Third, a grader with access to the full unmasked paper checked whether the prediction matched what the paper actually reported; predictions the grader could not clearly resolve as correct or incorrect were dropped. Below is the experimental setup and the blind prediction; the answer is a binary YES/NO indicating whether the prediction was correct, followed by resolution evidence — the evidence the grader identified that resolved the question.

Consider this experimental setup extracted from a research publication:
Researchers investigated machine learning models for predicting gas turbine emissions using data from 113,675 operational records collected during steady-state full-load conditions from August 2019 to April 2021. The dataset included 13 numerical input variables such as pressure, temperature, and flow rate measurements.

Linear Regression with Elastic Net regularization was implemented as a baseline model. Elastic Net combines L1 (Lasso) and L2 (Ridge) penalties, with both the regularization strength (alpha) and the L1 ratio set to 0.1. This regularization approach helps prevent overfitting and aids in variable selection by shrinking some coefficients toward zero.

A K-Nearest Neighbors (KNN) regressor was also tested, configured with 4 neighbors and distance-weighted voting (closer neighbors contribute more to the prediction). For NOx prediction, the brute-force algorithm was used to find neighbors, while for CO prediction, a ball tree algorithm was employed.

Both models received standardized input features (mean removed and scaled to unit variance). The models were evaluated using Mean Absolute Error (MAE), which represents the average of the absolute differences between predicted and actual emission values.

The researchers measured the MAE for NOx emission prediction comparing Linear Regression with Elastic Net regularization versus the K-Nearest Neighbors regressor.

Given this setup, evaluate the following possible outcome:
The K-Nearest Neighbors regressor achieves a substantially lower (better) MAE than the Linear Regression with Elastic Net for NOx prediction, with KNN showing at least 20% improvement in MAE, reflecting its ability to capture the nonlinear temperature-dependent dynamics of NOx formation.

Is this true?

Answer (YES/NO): YES